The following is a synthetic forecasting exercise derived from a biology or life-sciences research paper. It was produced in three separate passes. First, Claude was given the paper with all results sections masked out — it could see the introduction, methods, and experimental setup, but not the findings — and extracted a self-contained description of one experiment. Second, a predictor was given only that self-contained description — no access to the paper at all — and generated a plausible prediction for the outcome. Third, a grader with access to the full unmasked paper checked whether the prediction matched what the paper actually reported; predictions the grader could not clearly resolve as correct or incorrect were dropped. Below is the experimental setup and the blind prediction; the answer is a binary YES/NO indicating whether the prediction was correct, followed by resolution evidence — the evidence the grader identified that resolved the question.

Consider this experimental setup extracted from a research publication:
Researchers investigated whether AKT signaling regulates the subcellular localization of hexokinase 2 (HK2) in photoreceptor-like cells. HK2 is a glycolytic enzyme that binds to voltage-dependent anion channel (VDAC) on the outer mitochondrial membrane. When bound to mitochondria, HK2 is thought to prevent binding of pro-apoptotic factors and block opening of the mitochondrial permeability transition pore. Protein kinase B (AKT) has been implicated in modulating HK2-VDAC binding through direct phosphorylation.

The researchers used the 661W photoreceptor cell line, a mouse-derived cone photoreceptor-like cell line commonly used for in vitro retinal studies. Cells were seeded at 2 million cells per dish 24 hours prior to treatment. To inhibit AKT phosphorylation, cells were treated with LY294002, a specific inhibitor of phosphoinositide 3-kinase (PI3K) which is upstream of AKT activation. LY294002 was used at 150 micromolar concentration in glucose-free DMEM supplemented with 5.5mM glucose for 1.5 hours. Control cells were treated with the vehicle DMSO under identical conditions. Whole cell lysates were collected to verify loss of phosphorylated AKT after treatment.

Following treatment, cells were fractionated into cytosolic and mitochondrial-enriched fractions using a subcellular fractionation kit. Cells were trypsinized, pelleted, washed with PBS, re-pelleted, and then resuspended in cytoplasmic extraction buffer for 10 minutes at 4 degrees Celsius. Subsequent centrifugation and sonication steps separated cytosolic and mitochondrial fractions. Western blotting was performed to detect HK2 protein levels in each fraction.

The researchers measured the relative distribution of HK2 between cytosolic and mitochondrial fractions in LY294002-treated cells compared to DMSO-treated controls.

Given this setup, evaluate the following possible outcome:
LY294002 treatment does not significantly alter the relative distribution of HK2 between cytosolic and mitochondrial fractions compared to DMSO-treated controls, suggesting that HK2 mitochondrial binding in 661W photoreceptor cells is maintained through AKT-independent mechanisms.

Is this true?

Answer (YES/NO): NO